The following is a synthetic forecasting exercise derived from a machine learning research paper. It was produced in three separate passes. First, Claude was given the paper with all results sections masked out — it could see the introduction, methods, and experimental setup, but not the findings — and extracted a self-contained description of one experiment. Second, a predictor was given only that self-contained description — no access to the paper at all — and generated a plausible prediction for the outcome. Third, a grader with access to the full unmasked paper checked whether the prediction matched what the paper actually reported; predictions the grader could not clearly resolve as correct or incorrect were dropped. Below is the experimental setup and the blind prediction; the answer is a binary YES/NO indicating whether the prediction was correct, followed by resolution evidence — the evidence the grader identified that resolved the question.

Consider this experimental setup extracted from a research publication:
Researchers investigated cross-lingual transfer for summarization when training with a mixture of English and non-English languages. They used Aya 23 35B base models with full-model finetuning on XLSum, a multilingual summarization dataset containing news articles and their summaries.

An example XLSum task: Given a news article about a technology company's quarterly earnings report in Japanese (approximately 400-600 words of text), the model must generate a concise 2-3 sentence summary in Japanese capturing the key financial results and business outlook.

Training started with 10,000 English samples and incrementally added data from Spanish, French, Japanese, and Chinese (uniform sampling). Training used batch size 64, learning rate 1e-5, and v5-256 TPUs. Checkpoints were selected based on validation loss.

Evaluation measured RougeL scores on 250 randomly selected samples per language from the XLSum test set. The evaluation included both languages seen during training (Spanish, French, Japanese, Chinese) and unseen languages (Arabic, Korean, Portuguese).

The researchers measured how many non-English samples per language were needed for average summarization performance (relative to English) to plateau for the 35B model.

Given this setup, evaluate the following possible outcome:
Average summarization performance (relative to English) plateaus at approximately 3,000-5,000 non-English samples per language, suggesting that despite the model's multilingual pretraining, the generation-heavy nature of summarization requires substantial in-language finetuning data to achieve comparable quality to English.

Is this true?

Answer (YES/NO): NO